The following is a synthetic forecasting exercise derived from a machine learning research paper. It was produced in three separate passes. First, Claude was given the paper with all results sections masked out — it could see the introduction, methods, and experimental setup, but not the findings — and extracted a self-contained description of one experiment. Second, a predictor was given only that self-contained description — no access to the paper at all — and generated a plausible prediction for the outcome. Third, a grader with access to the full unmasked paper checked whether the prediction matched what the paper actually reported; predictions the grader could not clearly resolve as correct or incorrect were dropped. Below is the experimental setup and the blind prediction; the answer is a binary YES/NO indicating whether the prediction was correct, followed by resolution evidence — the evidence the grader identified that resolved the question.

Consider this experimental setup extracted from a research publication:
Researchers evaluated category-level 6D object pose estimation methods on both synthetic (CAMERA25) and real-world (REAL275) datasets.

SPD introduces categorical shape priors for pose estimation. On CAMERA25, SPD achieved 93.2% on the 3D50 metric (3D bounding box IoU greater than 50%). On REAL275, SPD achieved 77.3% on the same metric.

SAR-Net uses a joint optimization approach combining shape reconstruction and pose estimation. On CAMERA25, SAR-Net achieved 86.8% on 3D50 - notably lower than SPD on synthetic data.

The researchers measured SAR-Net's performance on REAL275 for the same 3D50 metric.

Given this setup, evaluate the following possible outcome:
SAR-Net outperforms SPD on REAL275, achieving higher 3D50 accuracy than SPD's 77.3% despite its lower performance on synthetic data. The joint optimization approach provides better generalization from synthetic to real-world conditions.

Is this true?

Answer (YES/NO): YES